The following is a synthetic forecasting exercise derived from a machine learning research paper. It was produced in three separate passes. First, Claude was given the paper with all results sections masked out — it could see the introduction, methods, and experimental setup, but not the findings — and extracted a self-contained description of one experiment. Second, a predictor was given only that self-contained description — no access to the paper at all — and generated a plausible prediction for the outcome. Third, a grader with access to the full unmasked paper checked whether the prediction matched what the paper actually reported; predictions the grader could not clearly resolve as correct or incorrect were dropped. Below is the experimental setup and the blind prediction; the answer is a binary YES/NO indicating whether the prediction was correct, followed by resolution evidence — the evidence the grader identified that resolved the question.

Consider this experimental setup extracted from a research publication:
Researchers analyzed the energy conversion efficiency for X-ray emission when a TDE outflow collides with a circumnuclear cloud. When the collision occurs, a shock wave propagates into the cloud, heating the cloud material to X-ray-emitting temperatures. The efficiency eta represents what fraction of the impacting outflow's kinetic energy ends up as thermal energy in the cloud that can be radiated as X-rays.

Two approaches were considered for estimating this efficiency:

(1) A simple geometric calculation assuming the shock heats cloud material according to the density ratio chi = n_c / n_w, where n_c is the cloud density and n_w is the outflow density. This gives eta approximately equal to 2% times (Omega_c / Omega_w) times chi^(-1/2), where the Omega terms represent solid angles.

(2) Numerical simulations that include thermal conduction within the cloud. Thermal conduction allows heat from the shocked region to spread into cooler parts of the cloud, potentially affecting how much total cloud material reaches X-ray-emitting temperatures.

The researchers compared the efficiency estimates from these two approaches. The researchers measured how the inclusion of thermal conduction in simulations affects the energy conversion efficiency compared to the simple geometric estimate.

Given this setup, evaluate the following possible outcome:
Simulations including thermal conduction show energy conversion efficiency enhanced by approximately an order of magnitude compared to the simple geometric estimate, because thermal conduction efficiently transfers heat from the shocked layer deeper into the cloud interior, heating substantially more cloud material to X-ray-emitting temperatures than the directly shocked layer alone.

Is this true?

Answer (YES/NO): NO